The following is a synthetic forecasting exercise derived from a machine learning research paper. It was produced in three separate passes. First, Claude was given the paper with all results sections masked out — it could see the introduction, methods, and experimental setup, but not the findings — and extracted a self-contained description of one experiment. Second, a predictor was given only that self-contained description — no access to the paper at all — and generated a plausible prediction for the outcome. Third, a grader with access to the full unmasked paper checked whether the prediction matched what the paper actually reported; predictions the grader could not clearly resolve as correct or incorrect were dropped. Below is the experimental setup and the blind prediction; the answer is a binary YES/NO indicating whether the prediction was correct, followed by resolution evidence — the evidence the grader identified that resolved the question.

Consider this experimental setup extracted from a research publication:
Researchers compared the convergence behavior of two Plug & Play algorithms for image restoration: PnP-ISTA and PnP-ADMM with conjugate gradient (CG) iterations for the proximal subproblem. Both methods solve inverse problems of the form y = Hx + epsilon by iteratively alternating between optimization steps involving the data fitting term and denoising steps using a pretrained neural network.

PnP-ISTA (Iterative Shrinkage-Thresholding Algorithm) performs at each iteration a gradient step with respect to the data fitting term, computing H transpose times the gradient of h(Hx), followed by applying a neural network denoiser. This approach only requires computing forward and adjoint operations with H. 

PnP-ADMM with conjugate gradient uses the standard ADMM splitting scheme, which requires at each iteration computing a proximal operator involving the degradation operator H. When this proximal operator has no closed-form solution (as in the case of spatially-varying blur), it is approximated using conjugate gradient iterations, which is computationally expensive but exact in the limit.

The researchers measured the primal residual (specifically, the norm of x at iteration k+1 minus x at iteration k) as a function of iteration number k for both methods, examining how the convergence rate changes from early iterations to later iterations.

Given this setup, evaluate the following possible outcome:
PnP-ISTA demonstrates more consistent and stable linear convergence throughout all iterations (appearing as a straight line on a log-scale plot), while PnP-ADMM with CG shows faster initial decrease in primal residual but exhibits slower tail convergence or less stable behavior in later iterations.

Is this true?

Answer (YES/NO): NO